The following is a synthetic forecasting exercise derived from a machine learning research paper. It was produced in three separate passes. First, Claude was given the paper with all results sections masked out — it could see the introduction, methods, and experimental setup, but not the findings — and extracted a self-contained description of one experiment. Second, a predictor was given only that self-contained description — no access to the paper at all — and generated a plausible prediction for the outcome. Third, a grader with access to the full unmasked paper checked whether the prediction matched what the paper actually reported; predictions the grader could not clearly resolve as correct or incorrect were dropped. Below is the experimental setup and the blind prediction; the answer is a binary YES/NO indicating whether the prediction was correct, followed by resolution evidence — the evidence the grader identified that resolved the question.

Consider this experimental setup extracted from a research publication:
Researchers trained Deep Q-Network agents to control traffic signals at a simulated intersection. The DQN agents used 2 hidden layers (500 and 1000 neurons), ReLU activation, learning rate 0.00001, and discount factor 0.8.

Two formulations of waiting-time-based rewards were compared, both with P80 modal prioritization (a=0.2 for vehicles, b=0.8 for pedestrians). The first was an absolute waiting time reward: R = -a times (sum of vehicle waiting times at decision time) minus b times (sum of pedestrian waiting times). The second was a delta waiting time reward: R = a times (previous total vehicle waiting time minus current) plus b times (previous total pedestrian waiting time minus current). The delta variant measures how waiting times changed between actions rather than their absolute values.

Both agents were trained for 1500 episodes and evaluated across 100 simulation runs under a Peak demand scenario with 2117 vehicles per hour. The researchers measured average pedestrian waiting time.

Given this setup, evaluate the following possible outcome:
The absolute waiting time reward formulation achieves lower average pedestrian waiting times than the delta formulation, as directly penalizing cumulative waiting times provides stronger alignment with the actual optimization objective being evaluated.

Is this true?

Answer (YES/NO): YES